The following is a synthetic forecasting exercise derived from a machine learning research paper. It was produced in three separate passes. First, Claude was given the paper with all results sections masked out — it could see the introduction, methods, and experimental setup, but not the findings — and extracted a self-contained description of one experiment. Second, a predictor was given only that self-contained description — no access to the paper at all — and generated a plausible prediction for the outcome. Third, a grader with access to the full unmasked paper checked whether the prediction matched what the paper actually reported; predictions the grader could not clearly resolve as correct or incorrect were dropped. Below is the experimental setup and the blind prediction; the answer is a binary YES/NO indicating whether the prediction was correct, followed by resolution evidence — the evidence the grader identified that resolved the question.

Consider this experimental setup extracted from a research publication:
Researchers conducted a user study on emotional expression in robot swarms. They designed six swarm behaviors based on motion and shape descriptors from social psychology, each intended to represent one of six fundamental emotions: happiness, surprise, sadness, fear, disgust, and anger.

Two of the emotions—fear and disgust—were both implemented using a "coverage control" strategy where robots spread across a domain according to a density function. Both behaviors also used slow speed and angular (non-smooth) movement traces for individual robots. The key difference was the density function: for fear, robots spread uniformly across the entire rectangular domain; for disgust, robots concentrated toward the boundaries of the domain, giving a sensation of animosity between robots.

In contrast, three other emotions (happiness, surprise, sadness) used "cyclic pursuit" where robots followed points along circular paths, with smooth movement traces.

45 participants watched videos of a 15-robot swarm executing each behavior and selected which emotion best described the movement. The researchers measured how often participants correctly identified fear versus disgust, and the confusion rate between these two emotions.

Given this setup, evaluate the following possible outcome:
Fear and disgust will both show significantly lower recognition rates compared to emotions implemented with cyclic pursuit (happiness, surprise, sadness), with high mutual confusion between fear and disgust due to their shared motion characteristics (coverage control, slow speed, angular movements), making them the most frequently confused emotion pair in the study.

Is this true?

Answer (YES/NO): YES